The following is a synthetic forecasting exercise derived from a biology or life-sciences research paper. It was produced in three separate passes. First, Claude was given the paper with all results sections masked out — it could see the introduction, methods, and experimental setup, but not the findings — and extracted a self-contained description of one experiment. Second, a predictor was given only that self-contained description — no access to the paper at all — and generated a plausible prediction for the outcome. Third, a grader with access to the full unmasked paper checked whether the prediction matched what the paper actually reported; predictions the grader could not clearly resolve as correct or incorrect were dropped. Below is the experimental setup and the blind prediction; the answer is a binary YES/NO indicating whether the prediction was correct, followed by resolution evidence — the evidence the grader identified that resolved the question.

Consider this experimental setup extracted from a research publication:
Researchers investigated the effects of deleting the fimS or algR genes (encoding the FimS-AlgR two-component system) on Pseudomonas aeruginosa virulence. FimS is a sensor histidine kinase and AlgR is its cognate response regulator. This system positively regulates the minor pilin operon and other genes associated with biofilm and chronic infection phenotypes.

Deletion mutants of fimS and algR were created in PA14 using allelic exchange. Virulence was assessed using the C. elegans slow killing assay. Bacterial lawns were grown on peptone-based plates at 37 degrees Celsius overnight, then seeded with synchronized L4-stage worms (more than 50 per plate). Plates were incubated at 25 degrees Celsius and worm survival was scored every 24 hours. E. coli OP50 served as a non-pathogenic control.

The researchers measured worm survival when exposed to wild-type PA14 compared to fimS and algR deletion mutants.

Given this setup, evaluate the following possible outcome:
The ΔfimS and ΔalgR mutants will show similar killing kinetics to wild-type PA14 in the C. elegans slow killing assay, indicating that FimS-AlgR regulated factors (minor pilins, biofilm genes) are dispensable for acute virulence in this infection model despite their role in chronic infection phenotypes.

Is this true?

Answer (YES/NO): YES